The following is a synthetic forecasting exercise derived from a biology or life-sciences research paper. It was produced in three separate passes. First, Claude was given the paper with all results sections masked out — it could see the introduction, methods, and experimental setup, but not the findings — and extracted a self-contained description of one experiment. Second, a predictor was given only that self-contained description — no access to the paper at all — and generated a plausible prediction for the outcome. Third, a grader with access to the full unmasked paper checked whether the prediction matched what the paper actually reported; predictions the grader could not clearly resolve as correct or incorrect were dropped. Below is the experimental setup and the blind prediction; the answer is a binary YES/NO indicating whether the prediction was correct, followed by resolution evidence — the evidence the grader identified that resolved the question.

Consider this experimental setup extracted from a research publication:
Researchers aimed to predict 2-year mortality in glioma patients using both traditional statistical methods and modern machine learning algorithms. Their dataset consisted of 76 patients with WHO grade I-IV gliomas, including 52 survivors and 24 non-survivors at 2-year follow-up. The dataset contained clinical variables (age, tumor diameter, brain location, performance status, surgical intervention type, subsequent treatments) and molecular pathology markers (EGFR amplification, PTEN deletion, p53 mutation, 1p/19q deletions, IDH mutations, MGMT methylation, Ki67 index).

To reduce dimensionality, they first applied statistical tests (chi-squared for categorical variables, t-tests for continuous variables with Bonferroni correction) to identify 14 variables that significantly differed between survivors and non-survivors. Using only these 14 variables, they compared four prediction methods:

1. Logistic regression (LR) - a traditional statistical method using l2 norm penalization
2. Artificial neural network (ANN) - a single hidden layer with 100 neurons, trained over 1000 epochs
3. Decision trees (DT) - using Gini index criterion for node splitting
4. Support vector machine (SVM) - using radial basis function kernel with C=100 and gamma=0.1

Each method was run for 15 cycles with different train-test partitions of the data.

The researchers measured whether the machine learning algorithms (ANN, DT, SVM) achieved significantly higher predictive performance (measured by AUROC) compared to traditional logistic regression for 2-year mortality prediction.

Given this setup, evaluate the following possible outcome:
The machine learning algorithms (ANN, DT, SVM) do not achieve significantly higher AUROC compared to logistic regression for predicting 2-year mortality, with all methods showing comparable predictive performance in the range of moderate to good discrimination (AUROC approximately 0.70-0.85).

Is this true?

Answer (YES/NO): NO